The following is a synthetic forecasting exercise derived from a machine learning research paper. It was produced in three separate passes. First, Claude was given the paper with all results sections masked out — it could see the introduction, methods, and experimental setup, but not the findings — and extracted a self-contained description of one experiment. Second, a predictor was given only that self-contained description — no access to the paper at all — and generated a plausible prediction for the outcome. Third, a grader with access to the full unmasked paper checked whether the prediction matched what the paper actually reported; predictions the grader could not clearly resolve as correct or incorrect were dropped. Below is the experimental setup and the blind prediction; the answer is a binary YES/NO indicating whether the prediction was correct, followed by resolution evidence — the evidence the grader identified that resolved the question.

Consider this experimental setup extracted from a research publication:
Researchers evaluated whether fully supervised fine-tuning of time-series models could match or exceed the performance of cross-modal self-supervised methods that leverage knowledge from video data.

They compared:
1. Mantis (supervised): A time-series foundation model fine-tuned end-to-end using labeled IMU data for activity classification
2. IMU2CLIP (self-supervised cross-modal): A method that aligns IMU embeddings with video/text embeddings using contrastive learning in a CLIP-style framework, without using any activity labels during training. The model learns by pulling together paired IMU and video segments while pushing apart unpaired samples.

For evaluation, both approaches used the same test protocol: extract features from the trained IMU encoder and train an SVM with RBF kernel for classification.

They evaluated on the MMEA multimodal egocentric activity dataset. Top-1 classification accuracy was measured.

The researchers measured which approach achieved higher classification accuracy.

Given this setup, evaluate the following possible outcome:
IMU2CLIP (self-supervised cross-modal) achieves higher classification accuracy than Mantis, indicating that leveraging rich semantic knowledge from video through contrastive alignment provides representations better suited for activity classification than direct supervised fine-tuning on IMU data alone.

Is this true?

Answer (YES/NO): NO